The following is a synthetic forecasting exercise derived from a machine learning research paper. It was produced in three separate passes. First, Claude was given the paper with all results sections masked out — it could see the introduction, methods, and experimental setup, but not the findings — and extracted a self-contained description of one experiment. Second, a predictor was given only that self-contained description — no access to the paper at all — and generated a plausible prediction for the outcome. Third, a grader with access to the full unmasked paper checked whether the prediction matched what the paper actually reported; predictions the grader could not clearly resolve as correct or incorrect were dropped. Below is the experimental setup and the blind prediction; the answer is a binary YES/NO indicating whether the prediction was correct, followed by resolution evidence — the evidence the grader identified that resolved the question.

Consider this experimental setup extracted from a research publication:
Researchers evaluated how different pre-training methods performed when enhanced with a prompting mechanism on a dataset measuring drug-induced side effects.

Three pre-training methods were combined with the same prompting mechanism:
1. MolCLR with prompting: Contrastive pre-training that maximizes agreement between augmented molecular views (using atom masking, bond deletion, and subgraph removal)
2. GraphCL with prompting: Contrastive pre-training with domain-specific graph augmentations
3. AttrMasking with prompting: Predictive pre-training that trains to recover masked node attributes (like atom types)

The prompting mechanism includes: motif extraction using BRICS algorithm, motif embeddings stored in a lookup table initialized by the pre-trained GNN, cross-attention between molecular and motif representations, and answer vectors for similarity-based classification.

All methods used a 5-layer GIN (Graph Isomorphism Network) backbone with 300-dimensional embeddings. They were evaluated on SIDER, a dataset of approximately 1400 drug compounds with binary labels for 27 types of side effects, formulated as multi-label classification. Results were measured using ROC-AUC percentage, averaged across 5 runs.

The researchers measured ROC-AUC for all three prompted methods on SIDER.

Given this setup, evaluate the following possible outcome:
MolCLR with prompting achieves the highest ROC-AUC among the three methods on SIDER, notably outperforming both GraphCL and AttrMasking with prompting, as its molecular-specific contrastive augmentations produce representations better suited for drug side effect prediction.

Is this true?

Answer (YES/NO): NO